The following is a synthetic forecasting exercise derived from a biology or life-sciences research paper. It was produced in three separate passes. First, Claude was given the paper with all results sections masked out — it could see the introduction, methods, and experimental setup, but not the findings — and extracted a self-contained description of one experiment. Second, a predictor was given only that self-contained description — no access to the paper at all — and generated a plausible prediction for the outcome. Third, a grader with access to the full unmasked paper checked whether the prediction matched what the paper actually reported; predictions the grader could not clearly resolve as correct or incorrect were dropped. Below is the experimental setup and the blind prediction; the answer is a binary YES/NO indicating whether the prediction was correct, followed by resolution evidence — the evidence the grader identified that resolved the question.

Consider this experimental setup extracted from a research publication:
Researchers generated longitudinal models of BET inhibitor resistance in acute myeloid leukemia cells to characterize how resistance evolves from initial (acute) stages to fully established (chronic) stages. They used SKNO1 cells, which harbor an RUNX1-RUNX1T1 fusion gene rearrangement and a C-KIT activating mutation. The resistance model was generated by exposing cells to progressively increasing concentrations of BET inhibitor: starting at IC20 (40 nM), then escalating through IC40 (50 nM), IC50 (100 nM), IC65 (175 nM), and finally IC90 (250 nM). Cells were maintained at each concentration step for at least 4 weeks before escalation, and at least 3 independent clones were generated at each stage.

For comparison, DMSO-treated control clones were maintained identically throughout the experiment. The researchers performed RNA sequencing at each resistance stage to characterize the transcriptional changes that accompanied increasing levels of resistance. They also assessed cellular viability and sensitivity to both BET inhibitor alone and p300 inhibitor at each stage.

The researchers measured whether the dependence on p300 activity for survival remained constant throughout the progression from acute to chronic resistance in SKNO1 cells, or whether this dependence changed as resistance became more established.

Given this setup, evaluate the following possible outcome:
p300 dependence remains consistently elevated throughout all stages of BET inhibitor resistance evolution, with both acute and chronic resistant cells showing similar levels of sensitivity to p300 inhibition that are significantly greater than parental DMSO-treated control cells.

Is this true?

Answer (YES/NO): YES